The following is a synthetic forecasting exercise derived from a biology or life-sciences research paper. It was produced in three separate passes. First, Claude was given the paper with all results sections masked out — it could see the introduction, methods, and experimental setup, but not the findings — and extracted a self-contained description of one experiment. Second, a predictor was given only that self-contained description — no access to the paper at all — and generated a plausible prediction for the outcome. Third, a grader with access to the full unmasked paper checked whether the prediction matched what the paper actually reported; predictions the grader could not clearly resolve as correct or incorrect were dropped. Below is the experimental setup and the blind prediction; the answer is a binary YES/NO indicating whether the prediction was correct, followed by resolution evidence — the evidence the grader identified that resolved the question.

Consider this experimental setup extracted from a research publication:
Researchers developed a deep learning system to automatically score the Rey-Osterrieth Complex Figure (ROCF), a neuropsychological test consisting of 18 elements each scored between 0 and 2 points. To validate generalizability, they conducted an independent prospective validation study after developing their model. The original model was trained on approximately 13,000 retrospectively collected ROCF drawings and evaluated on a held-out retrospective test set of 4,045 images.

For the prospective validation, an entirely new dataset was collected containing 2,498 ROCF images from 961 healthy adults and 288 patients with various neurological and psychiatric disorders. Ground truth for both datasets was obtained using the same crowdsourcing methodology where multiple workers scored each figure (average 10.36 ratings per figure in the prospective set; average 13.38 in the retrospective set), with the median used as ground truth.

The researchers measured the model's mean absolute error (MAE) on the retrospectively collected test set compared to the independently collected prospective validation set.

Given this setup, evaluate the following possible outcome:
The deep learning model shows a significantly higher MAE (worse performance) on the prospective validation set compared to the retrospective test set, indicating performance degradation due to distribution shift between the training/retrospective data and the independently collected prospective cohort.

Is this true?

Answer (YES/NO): NO